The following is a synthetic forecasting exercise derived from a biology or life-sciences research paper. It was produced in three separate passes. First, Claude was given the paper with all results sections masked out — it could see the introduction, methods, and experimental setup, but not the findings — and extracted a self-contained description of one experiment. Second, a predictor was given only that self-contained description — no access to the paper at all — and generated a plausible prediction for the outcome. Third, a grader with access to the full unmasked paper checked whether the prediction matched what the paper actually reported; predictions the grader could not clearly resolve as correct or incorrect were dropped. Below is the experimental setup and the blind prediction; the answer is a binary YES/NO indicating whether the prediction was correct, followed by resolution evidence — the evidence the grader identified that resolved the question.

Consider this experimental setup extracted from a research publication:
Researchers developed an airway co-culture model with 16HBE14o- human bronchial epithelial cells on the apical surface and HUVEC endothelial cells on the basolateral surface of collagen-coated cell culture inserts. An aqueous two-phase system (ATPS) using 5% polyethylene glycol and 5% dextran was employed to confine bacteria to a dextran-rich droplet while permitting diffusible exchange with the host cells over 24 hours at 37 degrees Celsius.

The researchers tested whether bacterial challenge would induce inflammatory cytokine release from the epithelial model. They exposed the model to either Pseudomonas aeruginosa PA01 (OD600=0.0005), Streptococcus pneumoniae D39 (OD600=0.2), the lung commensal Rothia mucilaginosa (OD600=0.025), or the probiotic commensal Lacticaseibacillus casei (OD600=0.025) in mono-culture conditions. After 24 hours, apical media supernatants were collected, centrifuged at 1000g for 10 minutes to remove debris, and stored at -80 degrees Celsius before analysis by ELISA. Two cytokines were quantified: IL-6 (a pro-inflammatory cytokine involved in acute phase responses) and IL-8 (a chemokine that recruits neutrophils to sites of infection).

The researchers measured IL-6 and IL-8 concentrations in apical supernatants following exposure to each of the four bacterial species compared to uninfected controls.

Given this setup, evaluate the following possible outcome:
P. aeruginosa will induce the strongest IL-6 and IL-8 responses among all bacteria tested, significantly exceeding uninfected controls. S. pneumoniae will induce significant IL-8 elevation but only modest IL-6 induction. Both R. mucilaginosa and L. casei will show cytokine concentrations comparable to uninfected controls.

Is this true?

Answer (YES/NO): NO